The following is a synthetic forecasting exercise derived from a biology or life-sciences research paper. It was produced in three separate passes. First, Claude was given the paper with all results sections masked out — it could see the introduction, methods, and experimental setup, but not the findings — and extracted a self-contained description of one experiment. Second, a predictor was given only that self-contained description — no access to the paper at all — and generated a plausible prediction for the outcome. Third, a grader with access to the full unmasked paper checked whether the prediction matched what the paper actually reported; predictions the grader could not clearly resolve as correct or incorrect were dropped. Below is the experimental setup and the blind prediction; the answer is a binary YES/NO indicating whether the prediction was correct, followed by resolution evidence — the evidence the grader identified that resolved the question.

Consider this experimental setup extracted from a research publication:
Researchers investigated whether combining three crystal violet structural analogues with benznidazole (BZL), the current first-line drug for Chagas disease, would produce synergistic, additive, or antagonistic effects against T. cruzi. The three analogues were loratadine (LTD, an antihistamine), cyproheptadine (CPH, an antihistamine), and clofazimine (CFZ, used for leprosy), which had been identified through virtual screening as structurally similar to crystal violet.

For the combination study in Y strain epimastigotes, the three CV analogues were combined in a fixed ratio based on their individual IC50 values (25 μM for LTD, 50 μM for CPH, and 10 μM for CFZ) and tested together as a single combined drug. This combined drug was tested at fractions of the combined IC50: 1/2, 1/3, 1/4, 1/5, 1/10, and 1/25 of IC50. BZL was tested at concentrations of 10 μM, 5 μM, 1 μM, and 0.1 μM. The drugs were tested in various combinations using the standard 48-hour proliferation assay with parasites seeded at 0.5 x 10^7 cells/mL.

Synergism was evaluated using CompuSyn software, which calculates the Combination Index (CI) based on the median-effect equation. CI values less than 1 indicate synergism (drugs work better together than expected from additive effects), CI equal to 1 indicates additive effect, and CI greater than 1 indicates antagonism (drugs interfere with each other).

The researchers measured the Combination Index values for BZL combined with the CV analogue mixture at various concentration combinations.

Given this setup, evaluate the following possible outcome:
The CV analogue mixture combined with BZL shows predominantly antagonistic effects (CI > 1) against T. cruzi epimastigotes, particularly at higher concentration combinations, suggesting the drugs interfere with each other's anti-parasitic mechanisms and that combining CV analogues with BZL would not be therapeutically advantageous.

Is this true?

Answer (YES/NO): NO